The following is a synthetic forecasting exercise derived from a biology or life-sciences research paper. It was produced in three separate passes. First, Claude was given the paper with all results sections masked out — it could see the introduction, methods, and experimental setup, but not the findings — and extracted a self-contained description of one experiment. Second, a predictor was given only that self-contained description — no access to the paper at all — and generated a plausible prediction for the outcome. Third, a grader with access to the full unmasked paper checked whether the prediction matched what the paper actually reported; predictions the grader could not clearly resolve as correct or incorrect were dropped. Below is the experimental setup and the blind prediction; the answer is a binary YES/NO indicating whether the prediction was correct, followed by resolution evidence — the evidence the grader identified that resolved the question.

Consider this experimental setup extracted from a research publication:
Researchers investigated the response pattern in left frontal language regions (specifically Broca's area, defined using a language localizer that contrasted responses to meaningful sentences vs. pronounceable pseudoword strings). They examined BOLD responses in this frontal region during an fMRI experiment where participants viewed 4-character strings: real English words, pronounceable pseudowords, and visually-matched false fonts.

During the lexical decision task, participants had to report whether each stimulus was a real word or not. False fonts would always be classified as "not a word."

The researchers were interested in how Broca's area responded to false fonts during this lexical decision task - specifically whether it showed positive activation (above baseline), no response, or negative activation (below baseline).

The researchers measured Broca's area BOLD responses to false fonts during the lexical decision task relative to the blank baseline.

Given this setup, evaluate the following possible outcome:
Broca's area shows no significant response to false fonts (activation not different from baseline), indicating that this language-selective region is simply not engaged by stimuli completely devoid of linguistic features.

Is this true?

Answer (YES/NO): NO